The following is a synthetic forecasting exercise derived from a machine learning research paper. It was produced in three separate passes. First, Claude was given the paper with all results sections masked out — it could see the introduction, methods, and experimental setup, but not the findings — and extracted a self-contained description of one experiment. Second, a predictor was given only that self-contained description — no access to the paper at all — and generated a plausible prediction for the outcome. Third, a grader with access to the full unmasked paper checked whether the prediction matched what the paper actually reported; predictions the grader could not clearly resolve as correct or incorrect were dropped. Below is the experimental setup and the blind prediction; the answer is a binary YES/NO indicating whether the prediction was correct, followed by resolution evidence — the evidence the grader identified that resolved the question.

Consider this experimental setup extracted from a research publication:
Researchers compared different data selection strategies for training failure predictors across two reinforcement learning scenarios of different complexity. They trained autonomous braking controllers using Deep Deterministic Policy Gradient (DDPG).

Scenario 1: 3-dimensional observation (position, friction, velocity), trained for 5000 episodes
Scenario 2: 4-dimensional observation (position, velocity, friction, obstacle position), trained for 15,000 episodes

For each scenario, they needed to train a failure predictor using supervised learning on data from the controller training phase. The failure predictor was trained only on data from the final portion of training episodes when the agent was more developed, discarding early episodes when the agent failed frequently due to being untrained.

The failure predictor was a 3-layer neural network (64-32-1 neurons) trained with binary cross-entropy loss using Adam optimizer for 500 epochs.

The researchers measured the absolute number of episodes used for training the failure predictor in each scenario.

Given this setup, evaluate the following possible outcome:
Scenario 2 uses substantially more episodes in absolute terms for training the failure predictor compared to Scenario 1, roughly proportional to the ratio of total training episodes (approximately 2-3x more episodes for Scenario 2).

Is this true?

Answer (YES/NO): NO